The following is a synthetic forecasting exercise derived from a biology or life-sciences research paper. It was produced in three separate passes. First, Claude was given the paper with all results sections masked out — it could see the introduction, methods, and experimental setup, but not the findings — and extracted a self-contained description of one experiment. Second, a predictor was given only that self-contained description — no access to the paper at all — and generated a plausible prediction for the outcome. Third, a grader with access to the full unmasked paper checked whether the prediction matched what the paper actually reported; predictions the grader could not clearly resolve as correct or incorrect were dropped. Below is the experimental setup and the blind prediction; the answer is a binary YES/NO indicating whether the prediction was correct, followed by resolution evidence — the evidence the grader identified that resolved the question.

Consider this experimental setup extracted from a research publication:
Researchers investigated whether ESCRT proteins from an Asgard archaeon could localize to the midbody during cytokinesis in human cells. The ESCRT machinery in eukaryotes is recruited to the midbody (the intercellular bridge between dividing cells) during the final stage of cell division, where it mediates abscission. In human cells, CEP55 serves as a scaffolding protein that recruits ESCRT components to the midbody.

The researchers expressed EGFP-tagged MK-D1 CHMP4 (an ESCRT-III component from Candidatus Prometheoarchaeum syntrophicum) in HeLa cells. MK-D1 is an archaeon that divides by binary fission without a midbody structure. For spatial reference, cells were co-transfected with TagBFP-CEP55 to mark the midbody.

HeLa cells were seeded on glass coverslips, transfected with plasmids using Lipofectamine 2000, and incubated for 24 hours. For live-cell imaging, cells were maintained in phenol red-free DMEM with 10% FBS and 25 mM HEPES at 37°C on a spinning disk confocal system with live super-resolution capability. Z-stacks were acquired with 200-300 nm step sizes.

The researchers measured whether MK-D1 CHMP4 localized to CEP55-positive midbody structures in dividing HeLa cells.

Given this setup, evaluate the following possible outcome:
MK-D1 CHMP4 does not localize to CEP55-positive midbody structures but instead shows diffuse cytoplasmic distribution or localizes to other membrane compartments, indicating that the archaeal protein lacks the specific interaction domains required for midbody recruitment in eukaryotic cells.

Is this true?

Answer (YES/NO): NO